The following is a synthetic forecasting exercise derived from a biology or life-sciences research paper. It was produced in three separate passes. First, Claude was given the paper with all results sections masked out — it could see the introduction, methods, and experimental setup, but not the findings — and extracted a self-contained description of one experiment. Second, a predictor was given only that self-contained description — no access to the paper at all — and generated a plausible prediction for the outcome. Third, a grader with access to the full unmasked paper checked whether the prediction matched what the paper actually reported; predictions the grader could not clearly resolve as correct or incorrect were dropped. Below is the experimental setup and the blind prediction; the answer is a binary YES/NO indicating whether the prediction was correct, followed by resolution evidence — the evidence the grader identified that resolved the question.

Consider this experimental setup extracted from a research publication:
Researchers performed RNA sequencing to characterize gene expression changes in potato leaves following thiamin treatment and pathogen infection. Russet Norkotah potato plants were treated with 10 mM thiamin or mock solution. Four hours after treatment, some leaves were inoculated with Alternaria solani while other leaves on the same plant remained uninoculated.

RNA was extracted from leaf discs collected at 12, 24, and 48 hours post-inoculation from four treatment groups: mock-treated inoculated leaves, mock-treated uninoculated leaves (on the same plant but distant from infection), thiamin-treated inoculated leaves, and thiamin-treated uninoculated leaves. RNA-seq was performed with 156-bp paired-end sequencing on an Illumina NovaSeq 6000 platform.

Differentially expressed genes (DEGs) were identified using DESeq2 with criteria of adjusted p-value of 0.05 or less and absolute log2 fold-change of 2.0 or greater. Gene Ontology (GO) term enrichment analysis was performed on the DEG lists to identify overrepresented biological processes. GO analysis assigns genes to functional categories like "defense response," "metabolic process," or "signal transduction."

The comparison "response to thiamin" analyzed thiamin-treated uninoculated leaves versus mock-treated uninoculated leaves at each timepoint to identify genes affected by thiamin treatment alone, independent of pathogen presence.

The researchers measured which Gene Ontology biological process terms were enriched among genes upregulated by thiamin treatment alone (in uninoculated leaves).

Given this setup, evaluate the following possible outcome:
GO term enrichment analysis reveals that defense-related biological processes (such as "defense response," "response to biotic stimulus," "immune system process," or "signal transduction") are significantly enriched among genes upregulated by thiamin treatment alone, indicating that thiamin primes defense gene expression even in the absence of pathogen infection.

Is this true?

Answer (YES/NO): YES